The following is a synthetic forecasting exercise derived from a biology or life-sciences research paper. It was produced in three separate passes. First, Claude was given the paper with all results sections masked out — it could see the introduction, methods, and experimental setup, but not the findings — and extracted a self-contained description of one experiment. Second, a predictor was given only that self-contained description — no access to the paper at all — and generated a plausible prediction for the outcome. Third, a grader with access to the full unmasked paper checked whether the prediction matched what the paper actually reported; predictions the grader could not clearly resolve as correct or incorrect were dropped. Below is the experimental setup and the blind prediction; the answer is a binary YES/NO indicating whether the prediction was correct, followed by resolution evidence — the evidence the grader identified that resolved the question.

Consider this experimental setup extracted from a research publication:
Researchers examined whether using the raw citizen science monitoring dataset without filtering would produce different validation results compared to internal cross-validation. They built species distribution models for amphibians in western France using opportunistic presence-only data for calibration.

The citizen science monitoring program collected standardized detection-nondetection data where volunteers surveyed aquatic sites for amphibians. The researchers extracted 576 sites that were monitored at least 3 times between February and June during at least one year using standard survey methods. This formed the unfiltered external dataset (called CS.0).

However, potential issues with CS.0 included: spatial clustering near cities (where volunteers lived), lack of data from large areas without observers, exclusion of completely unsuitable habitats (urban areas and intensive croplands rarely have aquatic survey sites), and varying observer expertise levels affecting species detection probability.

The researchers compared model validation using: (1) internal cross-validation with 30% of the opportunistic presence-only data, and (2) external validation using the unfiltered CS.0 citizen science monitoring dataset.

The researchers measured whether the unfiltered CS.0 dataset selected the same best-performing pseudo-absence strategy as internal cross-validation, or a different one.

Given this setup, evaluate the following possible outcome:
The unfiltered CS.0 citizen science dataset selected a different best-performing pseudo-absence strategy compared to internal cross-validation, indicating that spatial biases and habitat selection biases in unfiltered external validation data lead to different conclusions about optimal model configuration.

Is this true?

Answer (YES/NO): NO